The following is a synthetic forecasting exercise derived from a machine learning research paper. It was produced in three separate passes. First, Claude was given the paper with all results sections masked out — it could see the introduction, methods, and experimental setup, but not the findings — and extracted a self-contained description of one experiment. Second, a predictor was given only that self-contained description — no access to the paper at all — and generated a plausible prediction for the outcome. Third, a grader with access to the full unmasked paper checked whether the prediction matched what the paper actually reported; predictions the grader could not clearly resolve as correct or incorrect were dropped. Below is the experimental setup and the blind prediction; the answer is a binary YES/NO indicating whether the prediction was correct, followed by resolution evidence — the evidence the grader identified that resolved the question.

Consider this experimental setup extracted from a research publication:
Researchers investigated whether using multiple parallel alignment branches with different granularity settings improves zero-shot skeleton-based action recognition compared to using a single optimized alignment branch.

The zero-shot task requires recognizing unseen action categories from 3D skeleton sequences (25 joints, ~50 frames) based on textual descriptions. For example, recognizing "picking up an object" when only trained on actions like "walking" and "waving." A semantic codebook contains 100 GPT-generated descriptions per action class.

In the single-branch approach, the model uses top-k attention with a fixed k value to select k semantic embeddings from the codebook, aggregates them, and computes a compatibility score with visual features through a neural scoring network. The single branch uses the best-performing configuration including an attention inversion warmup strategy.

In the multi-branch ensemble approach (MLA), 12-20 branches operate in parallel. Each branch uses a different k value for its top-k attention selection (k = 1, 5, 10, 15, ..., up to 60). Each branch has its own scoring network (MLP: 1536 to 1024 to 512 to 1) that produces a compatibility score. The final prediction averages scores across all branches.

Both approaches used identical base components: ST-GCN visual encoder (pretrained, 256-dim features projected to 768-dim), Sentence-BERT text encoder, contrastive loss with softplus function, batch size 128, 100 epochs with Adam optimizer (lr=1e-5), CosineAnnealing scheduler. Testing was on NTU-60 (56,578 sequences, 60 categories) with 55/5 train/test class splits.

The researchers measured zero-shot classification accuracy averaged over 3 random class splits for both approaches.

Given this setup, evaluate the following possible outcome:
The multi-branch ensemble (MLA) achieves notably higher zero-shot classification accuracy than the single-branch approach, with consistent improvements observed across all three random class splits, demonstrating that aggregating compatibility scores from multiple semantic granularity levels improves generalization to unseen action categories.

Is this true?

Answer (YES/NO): YES